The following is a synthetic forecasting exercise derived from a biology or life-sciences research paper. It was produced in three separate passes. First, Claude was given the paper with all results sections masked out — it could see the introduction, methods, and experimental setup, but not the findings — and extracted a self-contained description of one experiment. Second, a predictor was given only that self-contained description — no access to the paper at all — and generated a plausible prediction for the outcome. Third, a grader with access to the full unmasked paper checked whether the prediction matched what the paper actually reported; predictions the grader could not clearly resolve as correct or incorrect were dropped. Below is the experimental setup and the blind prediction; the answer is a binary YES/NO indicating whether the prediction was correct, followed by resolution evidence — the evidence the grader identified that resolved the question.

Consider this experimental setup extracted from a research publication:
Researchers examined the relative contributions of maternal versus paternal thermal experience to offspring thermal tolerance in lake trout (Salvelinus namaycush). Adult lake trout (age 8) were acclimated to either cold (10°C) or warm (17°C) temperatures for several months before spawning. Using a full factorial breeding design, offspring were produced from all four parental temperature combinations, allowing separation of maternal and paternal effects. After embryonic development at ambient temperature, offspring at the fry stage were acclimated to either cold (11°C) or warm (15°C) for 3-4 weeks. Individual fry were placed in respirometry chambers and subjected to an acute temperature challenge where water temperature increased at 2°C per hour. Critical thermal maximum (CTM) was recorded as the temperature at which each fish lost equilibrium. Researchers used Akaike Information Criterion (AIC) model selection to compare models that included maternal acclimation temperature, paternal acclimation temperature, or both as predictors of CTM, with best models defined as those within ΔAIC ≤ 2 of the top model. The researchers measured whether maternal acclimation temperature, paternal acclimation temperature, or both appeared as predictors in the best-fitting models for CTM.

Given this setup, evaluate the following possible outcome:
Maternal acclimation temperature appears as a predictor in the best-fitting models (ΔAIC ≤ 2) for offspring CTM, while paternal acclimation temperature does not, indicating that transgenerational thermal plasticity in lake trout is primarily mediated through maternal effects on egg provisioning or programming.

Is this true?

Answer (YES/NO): NO